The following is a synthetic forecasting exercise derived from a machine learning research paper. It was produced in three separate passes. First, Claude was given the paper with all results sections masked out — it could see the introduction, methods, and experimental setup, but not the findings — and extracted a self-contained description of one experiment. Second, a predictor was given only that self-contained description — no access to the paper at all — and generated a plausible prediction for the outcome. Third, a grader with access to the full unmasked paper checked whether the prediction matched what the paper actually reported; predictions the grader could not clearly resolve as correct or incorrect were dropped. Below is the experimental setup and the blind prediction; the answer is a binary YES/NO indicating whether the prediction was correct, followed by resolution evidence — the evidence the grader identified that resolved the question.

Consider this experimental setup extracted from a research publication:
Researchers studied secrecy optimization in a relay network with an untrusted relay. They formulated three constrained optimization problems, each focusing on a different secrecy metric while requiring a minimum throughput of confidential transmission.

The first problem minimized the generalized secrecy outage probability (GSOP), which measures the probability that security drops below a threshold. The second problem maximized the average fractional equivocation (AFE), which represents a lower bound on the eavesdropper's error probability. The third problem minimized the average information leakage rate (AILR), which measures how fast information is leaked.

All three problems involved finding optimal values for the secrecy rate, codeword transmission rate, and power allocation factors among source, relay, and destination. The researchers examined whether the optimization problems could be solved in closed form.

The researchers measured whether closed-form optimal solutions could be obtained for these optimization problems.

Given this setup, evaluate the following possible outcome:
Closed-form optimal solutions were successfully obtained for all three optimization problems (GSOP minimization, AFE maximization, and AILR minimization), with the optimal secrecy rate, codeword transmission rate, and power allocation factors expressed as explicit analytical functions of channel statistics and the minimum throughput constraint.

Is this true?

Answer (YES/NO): NO